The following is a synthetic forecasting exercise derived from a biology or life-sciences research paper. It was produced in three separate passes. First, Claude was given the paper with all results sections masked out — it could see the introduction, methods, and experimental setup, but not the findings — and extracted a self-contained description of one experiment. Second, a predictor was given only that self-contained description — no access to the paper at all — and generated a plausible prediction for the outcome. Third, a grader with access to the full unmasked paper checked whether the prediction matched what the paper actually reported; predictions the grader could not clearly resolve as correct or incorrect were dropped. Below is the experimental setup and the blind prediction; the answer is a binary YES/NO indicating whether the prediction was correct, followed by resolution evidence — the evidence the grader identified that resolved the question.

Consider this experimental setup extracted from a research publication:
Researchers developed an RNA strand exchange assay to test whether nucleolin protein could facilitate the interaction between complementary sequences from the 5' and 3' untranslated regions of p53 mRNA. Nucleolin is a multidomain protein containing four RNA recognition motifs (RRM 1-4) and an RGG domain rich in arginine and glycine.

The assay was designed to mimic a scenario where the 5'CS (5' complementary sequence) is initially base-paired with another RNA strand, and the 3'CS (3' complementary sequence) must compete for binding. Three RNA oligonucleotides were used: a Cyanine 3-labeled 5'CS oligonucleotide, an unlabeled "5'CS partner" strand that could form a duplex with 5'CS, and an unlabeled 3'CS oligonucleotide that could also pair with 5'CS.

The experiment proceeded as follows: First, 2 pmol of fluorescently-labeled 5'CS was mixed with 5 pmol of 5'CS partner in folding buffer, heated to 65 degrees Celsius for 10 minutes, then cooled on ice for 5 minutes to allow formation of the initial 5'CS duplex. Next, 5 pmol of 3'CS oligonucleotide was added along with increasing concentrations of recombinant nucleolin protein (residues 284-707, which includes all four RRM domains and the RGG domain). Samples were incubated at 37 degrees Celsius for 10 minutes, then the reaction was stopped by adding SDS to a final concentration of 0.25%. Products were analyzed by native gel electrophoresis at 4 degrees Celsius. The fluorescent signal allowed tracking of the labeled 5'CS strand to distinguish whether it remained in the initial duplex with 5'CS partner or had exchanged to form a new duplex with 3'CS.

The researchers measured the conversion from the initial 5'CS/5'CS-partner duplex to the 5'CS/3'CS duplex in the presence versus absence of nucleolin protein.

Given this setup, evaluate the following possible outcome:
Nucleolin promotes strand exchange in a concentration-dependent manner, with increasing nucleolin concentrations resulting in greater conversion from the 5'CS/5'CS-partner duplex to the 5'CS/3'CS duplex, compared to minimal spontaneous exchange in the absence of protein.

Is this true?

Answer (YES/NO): YES